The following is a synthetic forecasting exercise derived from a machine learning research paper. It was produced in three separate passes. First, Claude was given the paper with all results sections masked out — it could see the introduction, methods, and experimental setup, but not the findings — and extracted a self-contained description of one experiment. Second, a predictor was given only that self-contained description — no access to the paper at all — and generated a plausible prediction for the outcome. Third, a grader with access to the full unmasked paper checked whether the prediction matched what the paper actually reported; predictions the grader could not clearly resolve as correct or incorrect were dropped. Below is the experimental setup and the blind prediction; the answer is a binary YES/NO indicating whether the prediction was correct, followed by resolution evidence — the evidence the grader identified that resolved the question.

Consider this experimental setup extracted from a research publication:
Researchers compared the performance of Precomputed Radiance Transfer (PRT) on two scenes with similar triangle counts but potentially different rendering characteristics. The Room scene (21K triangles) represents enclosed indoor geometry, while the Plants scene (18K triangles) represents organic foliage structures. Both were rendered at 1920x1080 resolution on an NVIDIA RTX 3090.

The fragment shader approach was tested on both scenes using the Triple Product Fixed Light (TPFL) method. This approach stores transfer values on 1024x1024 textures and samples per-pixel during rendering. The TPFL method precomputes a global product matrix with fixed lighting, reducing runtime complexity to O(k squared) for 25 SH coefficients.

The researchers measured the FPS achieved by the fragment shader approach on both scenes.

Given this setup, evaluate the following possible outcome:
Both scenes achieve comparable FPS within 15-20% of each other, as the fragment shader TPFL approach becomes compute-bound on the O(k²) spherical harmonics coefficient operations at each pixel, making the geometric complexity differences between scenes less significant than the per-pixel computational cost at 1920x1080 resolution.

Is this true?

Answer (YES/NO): NO